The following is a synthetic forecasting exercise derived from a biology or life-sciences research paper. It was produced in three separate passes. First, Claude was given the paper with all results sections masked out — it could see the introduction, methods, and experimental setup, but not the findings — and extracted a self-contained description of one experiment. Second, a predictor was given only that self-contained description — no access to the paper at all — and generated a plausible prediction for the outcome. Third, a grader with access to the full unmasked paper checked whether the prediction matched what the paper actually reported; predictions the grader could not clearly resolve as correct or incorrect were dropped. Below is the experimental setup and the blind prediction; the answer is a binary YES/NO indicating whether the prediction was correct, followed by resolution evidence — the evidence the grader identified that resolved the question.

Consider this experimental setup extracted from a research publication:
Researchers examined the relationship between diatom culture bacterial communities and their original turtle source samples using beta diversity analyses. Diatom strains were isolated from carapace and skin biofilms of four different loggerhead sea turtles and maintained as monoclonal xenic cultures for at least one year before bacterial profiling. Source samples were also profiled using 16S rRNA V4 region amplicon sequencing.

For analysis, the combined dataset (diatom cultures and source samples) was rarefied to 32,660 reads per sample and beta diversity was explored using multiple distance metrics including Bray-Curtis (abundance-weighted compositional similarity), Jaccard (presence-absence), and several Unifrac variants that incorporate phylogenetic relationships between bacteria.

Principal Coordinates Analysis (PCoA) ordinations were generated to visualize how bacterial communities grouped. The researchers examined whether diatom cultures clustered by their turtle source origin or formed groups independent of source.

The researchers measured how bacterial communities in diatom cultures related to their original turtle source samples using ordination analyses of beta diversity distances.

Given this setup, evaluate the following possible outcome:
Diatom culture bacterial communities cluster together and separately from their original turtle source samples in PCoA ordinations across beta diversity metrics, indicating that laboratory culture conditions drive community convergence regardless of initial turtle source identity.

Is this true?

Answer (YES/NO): NO